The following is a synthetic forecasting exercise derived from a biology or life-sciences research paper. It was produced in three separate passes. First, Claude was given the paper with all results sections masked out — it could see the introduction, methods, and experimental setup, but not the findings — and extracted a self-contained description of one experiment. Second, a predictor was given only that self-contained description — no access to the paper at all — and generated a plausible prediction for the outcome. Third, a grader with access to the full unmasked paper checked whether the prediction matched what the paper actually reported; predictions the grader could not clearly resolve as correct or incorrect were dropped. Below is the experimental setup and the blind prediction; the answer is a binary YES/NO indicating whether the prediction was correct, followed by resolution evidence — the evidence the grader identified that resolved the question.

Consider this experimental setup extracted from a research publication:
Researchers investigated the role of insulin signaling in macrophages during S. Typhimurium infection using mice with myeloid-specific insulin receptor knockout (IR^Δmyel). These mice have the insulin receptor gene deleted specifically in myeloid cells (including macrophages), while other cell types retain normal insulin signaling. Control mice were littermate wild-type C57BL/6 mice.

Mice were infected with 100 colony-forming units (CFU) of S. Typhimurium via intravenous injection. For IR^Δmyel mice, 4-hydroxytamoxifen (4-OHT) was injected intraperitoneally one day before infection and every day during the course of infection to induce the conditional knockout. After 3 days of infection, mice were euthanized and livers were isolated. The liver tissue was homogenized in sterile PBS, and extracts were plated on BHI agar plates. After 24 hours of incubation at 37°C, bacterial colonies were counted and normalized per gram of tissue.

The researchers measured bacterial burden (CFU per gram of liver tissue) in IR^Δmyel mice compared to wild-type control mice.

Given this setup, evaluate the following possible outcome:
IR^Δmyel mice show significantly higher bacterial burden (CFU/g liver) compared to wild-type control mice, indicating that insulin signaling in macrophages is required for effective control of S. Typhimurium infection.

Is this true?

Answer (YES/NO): YES